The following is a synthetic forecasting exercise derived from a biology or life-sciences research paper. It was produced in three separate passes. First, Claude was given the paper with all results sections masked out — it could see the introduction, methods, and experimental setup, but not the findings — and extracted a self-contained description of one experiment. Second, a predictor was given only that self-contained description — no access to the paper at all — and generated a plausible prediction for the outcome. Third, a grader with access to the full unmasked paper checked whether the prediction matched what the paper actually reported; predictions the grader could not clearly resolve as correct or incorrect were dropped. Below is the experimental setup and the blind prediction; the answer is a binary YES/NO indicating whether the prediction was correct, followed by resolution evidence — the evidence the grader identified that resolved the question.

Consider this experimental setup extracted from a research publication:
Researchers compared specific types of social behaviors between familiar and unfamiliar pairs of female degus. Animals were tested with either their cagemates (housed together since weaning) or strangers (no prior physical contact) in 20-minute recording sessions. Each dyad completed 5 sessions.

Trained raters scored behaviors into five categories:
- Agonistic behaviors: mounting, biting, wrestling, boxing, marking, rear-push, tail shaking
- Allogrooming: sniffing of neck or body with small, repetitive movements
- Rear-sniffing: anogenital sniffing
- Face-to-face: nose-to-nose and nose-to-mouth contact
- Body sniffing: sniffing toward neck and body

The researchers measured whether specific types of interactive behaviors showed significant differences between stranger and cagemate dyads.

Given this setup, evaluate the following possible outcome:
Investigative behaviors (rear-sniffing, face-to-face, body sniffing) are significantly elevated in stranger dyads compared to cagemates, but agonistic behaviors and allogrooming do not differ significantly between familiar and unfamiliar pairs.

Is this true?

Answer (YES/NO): NO